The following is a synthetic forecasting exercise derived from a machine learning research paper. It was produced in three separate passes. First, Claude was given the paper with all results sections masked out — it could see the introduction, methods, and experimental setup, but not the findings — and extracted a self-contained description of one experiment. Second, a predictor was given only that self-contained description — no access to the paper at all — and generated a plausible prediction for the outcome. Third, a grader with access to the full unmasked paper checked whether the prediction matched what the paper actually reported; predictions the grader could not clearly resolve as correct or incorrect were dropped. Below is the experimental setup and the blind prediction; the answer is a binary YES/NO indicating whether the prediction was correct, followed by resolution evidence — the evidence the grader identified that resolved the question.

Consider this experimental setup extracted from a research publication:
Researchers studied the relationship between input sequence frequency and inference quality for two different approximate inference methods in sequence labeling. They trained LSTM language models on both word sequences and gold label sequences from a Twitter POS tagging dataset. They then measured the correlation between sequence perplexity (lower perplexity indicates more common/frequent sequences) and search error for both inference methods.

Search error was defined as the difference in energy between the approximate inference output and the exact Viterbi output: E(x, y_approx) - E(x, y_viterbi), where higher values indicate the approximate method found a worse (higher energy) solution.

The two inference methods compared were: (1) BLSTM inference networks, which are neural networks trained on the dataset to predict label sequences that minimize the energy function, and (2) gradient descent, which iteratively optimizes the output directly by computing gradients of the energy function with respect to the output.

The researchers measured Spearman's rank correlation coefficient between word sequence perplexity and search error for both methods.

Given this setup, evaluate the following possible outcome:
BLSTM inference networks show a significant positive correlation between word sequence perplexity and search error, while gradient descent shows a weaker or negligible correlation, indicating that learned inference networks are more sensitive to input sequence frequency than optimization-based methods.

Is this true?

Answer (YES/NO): YES